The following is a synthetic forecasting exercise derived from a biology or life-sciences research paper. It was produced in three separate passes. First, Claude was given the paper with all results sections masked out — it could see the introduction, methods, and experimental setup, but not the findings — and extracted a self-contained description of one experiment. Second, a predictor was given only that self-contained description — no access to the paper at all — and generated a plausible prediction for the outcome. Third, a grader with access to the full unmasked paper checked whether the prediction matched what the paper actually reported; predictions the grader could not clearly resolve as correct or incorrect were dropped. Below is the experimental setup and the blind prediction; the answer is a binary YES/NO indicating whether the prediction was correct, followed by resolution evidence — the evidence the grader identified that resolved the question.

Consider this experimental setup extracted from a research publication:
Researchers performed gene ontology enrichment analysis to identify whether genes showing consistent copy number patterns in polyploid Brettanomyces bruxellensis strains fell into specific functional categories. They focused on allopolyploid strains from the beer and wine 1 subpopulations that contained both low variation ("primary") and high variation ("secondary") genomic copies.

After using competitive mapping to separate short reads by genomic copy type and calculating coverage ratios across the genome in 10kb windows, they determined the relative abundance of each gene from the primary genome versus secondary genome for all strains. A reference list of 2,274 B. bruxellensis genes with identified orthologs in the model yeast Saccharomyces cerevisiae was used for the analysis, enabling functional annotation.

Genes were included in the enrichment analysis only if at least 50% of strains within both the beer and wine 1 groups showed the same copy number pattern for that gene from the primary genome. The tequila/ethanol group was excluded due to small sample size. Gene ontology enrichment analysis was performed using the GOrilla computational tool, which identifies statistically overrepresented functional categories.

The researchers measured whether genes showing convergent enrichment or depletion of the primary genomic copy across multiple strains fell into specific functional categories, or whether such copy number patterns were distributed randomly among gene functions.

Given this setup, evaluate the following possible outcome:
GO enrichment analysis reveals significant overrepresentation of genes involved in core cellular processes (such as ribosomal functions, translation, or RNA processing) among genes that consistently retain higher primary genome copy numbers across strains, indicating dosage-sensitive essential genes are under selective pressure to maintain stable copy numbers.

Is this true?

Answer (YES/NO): NO